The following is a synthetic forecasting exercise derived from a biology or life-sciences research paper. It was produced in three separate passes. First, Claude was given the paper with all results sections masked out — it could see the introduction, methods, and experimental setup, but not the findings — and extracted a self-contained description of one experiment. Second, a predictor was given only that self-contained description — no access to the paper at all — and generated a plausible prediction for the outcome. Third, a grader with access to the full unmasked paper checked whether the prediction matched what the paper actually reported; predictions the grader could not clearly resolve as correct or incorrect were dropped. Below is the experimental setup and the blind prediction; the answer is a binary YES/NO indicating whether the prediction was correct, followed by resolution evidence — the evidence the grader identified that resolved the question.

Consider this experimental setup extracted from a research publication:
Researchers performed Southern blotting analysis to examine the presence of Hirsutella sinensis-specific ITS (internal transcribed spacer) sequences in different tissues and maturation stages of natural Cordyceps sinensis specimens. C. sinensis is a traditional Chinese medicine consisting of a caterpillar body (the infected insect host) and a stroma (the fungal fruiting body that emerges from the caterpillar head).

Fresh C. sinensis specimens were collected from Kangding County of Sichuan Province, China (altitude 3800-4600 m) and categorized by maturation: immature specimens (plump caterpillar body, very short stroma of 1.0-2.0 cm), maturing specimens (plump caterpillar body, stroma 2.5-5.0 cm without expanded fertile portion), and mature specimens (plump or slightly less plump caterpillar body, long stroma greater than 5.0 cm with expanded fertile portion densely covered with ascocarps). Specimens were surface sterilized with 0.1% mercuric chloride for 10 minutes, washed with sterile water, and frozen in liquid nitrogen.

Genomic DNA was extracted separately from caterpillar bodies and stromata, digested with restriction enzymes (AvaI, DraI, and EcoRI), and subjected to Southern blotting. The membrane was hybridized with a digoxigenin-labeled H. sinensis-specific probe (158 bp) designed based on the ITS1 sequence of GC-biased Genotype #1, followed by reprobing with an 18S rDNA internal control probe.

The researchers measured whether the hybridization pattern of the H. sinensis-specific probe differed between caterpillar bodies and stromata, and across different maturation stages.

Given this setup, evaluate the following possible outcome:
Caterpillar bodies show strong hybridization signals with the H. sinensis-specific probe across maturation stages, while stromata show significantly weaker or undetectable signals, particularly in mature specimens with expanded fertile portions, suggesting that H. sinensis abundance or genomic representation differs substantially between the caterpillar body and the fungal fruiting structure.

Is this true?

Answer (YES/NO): NO